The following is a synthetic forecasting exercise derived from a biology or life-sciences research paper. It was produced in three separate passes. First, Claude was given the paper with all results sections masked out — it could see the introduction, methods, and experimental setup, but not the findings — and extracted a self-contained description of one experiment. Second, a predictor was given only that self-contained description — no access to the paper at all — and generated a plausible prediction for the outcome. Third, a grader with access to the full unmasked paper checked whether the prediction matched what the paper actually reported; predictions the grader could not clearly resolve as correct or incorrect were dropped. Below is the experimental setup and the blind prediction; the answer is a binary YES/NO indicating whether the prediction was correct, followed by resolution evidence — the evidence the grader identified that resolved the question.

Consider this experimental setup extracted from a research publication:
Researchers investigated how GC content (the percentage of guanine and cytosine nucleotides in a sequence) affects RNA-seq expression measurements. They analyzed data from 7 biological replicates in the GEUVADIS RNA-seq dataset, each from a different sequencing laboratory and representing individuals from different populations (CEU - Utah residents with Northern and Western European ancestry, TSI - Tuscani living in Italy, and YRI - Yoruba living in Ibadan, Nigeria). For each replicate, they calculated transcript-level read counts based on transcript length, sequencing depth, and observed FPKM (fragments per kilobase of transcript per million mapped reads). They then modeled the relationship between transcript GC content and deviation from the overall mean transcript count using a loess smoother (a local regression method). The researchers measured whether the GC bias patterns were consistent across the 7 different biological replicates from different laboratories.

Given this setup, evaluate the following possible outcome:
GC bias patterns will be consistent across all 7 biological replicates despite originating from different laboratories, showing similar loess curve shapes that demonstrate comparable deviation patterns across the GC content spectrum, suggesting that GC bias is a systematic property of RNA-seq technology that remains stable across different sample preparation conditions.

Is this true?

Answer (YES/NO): NO